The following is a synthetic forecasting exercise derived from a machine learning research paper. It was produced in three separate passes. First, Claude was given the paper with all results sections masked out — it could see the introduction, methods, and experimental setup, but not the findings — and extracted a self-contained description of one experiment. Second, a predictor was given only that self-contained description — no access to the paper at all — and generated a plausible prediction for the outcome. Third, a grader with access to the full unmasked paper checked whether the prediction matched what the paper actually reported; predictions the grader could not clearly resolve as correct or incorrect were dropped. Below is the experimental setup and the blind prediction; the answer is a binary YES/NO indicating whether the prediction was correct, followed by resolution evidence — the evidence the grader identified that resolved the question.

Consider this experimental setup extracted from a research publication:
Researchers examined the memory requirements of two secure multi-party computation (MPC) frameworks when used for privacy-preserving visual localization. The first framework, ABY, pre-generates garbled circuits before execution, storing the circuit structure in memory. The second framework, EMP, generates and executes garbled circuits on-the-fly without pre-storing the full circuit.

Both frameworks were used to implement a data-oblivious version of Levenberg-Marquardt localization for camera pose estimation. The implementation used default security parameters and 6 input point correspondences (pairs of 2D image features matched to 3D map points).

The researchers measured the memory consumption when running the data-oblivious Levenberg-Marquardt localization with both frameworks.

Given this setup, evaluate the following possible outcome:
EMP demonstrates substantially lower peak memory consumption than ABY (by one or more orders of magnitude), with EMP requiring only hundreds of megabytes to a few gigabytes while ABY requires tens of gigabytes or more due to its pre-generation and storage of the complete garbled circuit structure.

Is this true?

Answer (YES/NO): YES